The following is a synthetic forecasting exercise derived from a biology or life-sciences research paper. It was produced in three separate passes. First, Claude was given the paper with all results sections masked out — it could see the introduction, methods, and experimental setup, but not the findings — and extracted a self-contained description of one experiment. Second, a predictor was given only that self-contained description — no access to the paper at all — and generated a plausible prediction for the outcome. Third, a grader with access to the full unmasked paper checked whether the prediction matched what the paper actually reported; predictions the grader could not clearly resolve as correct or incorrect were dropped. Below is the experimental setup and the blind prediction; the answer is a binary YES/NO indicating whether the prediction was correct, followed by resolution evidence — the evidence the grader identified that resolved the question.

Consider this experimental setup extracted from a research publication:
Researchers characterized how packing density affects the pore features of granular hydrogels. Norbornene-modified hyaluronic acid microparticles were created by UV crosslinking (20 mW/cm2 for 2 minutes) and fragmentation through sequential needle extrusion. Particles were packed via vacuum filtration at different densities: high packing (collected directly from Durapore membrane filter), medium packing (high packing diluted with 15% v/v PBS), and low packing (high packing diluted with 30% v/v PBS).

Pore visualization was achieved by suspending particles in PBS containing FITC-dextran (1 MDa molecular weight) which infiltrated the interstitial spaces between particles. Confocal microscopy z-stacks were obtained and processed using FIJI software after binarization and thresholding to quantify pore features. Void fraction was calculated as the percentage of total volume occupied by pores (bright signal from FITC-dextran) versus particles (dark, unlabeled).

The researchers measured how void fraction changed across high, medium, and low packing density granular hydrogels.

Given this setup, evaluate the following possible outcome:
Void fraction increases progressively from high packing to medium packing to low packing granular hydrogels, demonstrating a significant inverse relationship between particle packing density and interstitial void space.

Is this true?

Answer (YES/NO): YES